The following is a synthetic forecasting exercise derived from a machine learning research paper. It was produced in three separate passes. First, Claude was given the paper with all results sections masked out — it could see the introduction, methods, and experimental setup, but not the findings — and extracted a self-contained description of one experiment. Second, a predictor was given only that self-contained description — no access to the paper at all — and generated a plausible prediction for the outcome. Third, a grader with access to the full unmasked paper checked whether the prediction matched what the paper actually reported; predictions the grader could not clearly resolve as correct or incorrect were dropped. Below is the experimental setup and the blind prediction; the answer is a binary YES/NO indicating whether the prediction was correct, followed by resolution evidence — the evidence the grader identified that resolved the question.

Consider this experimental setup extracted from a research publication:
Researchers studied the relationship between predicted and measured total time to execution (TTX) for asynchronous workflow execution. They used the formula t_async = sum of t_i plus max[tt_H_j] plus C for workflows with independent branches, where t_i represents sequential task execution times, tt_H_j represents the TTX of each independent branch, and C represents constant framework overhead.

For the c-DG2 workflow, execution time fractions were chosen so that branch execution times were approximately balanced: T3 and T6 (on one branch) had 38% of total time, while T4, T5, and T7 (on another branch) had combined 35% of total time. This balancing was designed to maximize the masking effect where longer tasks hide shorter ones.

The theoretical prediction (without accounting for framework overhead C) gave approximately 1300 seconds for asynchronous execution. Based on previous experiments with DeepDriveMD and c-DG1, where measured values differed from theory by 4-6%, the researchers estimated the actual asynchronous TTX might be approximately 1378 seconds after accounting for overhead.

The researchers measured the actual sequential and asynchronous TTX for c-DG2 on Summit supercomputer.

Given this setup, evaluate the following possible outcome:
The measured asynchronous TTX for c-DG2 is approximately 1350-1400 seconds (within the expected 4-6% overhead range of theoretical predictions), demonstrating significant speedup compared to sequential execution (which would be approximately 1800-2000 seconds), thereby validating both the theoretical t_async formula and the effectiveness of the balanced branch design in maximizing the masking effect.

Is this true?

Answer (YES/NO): YES